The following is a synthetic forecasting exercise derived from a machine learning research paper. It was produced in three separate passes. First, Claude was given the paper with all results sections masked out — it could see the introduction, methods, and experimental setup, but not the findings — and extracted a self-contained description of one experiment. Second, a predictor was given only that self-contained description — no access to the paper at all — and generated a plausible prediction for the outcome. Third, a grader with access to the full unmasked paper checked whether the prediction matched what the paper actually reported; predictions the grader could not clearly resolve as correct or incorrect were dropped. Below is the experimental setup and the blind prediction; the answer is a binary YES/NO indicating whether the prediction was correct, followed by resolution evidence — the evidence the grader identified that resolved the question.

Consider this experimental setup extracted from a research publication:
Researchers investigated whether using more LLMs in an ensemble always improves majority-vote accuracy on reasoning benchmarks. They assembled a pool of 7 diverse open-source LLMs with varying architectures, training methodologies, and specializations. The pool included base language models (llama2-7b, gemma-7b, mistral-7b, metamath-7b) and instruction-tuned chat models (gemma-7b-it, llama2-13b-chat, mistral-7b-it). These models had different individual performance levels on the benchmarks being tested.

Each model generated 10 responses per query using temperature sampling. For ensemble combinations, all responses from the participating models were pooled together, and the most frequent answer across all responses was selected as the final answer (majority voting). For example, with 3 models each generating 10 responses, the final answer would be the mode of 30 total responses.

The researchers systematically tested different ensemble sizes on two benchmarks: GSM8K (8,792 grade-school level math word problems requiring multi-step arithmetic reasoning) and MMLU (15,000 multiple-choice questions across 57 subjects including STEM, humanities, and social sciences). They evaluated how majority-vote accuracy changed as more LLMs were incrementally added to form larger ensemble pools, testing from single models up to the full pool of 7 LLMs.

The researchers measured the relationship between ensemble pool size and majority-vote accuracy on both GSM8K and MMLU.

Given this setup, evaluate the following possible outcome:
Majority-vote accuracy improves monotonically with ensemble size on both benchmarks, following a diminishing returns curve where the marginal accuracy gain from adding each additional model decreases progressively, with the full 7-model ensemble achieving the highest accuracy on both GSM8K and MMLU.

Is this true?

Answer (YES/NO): NO